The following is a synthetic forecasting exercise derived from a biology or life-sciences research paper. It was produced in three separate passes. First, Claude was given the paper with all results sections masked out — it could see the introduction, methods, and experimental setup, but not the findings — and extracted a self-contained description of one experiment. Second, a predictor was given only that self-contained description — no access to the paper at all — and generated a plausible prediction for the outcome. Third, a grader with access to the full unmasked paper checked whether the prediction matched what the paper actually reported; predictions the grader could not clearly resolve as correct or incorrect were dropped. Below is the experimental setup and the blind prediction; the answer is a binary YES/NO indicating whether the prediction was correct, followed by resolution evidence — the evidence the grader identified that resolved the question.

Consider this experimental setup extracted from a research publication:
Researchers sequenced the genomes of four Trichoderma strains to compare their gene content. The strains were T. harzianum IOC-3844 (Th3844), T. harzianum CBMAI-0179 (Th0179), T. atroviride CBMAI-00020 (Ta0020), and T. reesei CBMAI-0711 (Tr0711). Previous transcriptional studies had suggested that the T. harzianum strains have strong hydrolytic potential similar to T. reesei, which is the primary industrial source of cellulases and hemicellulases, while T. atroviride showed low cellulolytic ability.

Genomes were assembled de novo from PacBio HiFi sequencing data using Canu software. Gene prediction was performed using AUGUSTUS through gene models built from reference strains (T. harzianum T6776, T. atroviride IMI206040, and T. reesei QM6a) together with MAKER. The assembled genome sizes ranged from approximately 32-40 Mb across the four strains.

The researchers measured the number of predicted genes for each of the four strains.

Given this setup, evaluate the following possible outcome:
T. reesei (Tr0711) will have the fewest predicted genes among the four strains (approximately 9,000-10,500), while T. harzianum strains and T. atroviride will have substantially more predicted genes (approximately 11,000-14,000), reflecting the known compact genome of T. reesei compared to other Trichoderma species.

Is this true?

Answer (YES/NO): NO